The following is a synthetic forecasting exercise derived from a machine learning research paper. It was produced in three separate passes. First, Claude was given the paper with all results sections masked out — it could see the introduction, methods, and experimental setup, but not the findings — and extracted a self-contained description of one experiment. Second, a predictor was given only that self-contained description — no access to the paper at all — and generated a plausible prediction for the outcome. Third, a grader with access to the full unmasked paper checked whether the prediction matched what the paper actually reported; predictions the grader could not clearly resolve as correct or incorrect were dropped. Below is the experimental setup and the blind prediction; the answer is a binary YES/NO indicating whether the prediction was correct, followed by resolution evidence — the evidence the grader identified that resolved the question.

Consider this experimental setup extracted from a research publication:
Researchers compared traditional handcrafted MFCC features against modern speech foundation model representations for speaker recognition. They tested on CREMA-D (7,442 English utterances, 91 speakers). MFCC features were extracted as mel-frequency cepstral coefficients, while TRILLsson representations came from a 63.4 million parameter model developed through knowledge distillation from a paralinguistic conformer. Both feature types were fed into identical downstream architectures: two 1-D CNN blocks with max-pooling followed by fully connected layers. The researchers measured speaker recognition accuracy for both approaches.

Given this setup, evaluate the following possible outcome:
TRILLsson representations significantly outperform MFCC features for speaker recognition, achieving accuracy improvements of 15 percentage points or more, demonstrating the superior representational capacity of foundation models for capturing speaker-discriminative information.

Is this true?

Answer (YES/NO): NO